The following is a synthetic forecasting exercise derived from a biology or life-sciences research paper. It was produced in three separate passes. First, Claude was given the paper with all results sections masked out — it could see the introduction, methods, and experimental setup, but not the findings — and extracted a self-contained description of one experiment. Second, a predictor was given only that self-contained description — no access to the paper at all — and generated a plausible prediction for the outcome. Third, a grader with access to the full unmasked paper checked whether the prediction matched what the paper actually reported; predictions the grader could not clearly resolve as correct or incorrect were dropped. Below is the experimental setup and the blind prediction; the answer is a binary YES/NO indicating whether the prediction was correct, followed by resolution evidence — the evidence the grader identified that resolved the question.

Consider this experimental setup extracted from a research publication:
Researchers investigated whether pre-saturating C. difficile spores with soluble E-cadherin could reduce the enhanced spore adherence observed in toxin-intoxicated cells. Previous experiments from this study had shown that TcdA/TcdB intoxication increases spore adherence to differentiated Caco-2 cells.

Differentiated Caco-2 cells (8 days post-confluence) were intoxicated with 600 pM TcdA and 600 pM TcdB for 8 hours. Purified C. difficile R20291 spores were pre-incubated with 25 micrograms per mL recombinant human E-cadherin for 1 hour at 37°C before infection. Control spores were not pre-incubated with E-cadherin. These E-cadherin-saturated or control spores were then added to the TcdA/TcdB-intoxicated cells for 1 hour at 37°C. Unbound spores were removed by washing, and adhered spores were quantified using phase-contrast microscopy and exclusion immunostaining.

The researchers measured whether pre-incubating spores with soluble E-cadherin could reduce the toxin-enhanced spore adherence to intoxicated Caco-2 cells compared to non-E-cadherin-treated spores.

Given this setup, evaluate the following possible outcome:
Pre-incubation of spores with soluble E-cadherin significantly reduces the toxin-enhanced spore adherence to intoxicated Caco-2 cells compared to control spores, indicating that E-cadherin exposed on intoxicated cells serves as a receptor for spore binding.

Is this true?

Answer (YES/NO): YES